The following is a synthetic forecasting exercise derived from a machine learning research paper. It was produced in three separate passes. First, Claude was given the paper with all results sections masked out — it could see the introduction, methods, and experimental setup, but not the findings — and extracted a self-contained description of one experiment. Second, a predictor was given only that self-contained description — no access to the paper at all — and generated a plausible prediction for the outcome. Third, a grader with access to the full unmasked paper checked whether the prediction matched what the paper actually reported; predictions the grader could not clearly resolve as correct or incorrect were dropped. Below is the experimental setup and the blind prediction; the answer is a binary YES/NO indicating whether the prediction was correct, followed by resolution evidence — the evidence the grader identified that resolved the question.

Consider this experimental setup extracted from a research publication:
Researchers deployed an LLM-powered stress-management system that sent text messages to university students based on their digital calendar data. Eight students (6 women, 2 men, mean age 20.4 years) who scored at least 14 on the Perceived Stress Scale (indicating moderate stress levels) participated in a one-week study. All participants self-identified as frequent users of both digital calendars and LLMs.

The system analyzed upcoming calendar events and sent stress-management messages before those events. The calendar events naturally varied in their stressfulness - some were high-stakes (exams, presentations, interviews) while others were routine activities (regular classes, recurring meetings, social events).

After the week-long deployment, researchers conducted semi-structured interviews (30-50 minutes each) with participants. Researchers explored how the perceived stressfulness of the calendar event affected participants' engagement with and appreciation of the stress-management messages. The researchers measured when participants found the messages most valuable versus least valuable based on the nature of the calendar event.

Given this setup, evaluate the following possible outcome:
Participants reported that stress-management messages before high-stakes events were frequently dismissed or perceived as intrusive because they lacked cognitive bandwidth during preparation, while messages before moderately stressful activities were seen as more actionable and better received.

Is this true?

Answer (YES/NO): NO